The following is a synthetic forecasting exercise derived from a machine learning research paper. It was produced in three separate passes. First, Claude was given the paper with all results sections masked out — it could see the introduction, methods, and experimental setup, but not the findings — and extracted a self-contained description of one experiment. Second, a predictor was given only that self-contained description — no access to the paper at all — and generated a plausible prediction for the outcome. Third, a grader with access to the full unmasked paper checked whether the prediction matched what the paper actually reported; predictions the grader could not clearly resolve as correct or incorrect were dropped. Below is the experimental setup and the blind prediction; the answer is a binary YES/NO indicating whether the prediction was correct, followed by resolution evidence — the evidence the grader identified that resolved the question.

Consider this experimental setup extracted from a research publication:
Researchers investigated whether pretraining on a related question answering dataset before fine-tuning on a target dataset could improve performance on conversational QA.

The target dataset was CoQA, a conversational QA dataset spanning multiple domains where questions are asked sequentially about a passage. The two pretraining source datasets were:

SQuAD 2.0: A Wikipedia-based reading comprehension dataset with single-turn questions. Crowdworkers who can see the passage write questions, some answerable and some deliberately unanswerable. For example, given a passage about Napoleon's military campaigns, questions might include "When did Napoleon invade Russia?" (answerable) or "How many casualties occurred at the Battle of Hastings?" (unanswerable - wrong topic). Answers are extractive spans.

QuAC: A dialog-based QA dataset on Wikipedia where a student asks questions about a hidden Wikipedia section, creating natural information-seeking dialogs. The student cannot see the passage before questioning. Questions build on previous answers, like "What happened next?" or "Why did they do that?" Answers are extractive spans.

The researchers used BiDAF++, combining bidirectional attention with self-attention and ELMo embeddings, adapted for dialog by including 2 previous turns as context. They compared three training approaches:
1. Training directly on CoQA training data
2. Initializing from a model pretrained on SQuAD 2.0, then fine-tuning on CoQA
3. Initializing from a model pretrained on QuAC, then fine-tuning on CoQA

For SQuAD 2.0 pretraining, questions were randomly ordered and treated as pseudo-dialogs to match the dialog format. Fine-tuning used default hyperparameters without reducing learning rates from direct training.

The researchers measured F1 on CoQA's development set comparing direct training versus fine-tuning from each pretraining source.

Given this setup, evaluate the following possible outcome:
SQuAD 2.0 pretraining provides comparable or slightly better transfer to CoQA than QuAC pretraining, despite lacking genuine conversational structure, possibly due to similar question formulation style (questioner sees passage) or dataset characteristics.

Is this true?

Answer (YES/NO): YES